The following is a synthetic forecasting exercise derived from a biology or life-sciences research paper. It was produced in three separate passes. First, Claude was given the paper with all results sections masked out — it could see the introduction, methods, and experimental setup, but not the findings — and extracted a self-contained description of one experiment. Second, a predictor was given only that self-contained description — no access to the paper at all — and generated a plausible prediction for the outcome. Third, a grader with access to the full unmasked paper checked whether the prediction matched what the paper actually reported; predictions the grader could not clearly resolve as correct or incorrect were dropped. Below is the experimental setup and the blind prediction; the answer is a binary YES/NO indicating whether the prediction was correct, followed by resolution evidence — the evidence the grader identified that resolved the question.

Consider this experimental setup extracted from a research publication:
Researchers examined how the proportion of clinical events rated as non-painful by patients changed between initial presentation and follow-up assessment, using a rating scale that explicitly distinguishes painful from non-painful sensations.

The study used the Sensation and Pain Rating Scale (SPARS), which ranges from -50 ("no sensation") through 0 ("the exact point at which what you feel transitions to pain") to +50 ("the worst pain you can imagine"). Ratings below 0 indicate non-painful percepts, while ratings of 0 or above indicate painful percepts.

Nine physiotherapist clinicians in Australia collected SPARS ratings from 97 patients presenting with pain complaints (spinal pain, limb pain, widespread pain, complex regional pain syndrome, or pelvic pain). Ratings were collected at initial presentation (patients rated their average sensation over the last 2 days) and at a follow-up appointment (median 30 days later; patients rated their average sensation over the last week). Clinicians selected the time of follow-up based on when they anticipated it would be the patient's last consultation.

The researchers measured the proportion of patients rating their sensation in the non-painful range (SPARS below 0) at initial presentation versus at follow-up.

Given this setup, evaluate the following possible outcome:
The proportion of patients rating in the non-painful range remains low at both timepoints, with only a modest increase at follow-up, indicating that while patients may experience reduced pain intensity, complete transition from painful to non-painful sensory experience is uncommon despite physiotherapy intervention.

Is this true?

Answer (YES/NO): NO